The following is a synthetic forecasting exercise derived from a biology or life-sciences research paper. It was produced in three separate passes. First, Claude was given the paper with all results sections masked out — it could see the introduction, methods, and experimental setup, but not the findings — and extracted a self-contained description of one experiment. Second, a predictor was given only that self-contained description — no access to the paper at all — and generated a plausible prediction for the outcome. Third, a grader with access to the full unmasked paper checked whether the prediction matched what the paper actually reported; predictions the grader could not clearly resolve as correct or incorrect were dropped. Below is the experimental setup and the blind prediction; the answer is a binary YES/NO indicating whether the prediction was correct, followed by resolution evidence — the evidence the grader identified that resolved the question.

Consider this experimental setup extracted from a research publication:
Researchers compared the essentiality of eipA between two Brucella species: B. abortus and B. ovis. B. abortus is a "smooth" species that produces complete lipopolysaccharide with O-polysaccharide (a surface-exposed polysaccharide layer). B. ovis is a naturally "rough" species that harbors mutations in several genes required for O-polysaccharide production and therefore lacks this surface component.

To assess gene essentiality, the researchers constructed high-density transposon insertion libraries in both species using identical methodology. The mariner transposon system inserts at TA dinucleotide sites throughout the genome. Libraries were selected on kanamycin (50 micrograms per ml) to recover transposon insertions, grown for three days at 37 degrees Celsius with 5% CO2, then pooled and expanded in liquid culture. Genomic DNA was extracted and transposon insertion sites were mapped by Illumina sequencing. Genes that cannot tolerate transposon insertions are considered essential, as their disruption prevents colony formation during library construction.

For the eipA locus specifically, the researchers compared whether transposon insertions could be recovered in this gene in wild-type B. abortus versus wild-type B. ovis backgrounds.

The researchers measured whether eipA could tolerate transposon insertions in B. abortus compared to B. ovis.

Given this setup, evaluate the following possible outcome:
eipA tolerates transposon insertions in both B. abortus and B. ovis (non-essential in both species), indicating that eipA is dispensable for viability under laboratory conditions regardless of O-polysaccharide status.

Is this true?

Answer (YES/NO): NO